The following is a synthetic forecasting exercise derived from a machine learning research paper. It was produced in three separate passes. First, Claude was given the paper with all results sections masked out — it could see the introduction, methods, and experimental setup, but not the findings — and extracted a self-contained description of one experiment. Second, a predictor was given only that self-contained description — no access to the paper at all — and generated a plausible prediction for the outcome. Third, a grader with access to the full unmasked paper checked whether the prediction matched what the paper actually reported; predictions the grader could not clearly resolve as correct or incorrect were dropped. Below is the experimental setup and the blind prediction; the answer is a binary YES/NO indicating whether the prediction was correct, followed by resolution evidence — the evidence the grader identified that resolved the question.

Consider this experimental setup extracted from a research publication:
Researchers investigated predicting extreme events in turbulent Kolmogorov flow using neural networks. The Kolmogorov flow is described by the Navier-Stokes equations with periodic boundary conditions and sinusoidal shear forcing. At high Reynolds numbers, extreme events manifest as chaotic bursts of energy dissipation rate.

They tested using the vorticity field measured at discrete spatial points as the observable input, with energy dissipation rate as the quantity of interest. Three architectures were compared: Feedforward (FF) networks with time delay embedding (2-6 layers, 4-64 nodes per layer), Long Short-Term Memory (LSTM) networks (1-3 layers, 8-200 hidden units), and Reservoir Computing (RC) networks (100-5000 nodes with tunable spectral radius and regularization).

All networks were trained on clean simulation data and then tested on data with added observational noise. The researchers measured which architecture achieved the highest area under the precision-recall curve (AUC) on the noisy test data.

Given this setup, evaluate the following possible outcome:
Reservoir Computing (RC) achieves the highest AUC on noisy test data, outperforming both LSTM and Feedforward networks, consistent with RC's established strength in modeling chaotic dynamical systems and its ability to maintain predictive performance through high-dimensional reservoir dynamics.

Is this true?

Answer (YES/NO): YES